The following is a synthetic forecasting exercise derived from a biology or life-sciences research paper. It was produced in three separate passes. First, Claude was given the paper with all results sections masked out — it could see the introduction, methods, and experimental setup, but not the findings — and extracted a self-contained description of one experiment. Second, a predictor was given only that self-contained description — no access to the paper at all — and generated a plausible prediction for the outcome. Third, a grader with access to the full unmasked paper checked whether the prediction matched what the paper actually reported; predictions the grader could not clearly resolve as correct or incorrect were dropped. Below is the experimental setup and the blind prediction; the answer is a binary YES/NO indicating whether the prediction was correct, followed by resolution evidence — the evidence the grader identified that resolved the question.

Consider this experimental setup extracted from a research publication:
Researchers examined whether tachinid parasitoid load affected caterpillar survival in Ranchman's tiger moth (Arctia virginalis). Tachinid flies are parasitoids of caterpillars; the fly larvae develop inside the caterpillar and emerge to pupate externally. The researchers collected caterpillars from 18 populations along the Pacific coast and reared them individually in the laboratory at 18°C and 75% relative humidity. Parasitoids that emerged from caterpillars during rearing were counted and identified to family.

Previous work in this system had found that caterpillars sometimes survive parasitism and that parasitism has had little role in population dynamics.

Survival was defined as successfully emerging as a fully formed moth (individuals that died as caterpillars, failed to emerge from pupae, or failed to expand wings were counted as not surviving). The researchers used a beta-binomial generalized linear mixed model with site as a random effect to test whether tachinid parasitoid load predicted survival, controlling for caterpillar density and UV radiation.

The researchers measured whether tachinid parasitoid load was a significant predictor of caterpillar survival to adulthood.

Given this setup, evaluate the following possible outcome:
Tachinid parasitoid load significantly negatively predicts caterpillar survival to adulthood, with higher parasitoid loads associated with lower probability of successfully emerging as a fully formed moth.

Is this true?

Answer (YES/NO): YES